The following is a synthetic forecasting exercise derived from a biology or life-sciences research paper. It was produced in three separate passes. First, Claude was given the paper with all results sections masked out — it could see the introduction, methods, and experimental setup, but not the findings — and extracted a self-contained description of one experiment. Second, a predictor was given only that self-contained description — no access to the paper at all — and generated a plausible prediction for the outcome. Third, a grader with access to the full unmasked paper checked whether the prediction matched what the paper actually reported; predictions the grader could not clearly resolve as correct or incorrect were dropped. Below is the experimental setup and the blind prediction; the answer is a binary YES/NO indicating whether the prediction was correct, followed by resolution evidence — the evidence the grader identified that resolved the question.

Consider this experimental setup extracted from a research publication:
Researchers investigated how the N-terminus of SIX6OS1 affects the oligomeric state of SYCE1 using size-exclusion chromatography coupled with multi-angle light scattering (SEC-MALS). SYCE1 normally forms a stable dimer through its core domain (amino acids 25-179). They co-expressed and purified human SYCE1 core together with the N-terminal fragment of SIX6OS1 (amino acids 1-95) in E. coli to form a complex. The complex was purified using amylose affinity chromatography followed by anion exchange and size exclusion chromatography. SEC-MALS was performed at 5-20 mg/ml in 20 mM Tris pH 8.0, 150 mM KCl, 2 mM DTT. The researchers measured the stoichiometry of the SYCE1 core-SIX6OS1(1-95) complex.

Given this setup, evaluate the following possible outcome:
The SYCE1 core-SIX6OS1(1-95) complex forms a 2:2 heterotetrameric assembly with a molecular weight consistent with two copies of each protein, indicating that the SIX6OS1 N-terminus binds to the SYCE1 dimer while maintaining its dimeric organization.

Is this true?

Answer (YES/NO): NO